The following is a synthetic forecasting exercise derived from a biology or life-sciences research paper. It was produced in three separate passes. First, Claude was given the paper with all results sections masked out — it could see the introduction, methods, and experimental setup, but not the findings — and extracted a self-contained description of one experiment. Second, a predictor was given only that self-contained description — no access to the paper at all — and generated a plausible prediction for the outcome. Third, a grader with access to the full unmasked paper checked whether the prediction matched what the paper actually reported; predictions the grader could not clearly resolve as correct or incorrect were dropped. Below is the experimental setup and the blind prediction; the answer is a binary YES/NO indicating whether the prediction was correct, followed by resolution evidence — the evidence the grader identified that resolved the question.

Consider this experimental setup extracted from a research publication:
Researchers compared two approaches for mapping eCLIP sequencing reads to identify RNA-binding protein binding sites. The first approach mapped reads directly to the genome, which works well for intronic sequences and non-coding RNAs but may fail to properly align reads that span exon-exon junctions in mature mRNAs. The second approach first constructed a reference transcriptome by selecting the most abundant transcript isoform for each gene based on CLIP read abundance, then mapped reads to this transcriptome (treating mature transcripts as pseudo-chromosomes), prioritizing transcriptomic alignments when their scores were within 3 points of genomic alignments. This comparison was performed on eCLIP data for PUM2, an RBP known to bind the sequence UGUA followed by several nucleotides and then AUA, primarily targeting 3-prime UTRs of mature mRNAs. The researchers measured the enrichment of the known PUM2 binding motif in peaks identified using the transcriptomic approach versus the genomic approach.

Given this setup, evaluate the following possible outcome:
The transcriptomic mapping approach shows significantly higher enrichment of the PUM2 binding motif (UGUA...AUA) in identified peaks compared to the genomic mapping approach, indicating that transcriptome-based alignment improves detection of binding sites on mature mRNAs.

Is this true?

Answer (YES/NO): NO